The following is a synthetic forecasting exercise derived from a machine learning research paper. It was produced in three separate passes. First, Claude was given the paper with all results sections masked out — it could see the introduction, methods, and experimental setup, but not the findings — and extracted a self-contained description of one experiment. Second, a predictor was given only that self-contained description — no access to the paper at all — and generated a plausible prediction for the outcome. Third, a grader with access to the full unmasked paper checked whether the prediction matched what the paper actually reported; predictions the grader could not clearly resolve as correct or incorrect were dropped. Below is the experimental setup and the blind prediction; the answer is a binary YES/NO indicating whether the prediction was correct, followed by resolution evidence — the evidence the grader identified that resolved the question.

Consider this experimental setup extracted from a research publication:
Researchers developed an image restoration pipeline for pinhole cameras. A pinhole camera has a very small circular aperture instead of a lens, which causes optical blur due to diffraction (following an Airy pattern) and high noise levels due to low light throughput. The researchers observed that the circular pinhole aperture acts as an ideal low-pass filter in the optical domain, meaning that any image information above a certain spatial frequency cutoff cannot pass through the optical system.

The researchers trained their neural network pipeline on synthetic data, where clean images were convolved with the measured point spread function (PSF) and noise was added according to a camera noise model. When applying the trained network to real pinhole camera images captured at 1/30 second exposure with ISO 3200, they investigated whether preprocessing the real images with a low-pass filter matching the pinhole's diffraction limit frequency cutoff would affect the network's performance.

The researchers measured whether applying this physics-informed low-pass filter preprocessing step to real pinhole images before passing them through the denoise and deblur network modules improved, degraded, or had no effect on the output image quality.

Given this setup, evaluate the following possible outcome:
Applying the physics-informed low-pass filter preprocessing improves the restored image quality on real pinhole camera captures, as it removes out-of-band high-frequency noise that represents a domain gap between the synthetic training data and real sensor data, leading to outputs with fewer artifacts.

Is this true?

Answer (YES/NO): YES